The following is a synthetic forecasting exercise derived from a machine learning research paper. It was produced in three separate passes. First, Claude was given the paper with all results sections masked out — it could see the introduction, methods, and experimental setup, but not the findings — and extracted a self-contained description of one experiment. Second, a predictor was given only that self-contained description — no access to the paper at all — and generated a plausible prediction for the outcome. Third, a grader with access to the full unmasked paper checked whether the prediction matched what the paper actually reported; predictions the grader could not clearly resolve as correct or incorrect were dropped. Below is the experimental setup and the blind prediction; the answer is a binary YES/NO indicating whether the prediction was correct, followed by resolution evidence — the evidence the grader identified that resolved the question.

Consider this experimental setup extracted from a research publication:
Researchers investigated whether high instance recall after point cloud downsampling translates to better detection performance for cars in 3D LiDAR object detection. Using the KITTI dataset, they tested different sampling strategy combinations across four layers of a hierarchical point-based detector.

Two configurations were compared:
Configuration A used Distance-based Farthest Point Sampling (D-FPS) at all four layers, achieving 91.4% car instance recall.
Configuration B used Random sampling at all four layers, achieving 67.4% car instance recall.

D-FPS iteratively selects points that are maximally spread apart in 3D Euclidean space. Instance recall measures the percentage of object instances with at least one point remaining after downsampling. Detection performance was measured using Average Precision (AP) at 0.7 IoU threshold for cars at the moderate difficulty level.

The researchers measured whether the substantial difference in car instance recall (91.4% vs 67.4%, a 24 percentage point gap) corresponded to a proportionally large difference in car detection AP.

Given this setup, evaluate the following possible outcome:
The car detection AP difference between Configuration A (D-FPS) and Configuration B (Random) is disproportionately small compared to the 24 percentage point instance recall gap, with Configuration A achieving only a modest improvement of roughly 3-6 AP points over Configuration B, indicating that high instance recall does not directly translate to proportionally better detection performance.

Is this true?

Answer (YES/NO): YES